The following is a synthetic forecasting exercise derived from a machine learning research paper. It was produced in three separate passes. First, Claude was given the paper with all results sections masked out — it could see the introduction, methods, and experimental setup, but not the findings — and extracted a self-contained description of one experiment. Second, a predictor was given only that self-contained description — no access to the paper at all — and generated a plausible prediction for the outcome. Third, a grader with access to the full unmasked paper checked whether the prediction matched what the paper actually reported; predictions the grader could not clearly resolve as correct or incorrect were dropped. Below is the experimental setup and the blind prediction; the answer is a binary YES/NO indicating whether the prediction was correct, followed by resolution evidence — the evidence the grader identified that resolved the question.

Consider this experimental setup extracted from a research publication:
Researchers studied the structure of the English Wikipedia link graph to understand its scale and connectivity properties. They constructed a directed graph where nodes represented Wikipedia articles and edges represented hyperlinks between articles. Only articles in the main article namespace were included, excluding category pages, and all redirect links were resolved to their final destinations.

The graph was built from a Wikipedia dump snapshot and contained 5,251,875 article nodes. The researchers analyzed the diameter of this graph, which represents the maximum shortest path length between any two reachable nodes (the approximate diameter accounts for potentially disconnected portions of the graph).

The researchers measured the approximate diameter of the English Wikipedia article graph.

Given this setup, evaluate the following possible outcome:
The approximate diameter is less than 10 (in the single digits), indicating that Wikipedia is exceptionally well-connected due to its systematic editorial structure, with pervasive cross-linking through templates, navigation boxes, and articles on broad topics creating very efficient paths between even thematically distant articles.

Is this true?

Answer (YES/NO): NO